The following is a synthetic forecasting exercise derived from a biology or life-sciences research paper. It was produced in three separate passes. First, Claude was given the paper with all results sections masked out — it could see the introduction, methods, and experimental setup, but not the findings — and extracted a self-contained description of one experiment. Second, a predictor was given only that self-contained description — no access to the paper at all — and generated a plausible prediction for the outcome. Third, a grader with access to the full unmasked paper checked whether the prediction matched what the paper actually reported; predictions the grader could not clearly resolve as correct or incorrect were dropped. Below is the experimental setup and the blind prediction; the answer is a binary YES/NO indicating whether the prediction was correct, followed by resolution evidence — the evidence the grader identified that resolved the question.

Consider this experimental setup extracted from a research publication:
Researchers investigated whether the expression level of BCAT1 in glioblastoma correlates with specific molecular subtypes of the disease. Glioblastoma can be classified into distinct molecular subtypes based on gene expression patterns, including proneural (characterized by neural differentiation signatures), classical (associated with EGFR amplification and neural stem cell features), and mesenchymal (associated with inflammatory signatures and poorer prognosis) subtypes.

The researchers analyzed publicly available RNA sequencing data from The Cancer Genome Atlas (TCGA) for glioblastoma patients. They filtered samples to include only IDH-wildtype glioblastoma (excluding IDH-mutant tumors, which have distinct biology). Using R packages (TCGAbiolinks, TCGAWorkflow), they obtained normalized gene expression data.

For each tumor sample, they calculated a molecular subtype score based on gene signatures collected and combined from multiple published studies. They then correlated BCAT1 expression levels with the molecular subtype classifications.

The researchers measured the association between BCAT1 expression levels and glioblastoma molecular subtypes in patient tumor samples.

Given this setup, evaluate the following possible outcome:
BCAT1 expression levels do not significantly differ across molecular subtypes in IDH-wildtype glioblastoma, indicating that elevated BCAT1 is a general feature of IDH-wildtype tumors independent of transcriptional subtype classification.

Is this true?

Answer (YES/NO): NO